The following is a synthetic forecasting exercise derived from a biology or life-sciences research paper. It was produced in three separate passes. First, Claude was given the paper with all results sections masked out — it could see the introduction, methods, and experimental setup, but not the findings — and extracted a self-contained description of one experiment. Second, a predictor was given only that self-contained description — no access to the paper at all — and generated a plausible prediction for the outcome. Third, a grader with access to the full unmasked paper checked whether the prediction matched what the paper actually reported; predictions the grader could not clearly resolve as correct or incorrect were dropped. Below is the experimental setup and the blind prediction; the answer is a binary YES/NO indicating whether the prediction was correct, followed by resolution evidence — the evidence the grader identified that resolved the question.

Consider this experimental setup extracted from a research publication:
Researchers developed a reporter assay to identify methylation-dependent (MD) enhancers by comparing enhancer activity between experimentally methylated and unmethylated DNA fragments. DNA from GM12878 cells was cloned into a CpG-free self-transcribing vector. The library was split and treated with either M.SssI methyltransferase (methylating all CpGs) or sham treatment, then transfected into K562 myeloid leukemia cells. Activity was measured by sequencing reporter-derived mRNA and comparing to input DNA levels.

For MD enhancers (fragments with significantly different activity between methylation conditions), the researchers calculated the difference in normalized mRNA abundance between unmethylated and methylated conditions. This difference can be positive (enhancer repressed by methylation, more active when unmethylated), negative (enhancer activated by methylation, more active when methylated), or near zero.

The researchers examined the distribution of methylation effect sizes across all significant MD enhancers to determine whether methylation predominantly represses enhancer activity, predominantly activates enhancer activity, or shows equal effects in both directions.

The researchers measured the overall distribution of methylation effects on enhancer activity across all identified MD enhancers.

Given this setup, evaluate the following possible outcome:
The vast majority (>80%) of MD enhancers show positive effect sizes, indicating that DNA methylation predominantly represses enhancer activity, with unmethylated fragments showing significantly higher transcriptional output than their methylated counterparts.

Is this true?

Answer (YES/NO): YES